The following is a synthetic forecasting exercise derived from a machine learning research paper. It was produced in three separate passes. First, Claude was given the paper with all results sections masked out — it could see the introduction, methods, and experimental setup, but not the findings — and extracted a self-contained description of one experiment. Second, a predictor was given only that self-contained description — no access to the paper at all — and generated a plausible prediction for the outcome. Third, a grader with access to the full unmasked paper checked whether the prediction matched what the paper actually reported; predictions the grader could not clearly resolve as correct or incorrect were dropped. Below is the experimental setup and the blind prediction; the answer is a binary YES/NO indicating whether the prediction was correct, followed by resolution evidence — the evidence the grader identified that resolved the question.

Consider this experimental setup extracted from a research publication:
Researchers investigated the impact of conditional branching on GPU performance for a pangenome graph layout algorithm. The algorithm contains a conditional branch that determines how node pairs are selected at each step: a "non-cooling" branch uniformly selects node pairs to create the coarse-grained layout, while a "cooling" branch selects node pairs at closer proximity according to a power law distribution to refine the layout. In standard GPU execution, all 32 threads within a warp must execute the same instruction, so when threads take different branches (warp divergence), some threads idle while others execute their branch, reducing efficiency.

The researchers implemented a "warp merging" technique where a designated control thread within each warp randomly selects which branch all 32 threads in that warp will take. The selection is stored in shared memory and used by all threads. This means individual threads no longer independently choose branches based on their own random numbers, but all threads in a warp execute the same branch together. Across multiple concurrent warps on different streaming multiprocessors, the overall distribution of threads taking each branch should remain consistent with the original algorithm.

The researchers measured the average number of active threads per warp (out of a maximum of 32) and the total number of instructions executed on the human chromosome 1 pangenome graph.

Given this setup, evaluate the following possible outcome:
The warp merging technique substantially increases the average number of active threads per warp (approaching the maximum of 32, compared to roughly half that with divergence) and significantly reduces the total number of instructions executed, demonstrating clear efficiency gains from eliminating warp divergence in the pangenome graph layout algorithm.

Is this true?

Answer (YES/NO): YES